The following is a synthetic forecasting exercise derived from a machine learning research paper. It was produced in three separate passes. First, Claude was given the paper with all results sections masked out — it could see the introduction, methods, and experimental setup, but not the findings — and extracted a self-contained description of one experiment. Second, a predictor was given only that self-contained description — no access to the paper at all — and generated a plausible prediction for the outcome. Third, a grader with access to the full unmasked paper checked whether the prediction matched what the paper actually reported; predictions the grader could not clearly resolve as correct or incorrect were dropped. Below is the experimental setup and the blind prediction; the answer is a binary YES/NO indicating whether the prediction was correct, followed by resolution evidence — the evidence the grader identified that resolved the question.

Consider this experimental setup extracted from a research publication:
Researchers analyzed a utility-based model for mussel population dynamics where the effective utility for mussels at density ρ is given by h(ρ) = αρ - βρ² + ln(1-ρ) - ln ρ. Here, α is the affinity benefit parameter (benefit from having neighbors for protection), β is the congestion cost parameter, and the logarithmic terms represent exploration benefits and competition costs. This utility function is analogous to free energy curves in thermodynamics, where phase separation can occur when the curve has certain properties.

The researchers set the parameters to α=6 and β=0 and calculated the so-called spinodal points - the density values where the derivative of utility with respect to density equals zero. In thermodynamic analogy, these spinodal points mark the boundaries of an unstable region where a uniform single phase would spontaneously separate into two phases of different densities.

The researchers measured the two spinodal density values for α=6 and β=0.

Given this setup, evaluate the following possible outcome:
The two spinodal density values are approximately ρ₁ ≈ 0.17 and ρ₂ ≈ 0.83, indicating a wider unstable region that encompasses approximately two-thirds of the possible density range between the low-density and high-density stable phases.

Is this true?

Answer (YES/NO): NO